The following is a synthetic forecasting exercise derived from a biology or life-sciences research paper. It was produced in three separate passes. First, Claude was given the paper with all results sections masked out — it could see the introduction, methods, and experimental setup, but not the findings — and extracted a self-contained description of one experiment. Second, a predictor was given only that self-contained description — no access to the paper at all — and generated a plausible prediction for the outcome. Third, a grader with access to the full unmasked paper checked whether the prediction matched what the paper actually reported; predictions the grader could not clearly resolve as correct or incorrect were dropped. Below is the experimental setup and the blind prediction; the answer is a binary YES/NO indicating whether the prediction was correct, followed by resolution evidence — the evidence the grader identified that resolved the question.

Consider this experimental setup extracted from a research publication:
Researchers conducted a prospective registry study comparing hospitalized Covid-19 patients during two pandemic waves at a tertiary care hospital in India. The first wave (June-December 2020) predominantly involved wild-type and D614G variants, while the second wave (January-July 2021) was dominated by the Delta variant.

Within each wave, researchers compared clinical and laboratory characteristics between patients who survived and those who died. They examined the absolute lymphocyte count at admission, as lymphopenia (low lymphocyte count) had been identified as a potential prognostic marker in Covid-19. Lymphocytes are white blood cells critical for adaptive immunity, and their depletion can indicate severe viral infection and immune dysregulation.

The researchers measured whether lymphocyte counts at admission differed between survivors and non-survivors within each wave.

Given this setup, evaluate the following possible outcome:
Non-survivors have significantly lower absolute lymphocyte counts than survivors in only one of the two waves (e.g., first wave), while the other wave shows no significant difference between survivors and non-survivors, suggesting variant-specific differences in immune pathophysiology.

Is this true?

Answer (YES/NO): NO